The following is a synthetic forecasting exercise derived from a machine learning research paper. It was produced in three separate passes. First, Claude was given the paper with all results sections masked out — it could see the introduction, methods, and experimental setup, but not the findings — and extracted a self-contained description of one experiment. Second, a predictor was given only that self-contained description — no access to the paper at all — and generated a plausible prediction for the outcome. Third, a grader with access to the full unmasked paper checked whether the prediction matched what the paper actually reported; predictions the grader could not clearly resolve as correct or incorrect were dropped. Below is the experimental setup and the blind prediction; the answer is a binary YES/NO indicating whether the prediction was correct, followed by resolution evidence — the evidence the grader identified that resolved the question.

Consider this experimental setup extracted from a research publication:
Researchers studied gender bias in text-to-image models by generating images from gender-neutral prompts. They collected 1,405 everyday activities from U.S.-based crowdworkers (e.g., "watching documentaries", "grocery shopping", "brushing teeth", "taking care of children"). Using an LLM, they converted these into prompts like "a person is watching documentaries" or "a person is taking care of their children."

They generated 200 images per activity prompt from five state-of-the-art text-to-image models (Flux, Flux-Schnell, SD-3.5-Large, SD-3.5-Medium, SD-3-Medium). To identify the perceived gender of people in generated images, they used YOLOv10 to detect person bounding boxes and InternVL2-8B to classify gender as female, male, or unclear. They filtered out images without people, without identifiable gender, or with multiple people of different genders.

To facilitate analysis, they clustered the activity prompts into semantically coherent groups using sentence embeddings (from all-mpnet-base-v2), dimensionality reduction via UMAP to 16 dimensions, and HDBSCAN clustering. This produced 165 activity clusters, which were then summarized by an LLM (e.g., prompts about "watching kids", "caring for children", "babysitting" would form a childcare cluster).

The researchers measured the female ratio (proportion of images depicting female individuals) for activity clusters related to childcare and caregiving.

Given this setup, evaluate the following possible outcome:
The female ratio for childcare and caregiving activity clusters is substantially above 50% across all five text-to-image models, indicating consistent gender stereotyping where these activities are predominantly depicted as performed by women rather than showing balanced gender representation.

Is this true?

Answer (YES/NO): YES